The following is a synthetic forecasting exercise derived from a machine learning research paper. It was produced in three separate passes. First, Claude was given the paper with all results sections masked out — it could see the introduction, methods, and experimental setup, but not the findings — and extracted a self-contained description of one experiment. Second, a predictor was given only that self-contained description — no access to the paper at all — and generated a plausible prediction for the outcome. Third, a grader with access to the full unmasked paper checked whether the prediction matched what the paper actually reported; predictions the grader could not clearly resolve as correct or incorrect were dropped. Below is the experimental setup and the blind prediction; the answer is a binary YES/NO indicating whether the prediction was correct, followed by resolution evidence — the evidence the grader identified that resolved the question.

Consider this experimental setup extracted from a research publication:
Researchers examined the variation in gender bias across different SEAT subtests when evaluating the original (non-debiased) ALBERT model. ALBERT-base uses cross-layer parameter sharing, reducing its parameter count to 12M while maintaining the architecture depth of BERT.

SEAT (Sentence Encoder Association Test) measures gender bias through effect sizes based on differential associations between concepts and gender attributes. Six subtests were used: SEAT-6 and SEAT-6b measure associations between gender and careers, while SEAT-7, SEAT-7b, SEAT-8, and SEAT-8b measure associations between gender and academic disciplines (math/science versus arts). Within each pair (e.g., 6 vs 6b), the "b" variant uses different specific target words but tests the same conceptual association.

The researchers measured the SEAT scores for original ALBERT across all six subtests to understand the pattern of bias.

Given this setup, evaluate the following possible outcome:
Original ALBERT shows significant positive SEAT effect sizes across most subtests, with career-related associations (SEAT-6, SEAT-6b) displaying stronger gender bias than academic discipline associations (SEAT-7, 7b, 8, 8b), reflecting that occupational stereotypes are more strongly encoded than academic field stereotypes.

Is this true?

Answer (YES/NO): NO